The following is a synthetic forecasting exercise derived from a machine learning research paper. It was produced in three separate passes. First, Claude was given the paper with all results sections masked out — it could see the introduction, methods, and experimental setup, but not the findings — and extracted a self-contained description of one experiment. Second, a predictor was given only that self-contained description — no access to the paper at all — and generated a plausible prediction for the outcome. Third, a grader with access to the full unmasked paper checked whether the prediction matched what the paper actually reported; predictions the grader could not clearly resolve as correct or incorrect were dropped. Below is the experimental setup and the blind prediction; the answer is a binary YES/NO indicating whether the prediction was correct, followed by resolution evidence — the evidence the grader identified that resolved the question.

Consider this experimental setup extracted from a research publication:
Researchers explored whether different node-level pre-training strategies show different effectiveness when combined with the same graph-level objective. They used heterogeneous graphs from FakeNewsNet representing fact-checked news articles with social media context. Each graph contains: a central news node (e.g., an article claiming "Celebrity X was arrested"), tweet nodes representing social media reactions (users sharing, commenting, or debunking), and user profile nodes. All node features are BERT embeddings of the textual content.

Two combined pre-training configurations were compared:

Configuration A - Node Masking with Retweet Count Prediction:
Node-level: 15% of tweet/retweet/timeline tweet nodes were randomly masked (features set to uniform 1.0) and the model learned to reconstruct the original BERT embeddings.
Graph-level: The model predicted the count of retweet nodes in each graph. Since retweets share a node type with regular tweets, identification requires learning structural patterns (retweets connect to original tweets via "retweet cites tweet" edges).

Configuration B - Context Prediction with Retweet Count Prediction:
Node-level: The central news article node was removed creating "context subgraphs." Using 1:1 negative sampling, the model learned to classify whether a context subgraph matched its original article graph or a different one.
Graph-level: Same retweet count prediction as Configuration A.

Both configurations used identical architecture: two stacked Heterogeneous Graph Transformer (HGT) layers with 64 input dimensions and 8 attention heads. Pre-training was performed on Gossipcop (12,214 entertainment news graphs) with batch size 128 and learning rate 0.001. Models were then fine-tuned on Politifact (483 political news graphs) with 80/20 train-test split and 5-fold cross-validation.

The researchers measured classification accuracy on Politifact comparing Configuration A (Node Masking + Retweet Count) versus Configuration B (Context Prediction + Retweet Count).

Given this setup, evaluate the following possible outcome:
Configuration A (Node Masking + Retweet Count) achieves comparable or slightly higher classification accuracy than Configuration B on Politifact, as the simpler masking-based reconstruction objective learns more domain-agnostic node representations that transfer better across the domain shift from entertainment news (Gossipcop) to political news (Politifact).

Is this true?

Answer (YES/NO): YES